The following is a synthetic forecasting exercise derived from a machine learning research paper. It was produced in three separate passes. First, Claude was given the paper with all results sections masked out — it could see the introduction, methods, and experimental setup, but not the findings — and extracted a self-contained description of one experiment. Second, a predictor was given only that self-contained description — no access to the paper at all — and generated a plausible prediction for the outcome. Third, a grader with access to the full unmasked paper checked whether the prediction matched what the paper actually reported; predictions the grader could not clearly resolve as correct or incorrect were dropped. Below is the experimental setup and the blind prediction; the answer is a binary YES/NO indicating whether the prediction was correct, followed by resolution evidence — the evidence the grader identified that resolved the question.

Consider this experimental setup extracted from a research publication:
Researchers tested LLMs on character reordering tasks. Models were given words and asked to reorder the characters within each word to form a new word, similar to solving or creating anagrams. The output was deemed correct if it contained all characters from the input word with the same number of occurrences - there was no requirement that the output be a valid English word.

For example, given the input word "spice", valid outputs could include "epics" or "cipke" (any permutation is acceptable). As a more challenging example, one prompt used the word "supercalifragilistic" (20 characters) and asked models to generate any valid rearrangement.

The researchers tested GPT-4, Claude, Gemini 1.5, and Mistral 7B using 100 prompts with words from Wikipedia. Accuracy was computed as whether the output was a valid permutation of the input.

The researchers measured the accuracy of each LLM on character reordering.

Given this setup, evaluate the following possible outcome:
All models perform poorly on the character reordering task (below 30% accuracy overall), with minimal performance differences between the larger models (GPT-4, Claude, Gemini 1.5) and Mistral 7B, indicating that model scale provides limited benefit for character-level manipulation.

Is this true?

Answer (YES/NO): NO